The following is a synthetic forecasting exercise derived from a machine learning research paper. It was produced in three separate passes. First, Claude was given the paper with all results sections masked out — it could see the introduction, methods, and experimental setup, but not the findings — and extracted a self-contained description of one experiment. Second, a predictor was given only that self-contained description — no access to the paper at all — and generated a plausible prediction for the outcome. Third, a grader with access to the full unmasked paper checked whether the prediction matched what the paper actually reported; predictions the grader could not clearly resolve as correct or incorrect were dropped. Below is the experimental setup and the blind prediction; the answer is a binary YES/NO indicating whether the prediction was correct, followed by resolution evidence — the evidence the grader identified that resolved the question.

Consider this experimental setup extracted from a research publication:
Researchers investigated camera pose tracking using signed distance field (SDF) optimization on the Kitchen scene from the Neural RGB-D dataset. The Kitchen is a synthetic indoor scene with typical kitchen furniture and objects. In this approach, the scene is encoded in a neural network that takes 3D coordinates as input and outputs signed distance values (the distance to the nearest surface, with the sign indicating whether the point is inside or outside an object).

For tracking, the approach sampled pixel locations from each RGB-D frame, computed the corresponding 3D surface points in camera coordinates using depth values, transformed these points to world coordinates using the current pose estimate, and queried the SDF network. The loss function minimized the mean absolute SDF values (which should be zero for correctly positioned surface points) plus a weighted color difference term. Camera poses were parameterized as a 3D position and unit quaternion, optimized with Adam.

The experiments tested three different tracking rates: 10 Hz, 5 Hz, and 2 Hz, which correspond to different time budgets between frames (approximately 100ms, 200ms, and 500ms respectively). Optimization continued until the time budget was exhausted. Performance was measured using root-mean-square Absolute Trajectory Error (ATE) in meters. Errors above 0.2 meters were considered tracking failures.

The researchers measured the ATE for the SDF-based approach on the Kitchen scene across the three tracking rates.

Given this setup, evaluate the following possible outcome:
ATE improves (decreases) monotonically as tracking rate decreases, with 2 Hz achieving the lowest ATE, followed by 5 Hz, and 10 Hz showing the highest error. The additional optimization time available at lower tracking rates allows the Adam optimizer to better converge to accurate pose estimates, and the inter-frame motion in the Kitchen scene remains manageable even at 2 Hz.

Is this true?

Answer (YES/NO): NO